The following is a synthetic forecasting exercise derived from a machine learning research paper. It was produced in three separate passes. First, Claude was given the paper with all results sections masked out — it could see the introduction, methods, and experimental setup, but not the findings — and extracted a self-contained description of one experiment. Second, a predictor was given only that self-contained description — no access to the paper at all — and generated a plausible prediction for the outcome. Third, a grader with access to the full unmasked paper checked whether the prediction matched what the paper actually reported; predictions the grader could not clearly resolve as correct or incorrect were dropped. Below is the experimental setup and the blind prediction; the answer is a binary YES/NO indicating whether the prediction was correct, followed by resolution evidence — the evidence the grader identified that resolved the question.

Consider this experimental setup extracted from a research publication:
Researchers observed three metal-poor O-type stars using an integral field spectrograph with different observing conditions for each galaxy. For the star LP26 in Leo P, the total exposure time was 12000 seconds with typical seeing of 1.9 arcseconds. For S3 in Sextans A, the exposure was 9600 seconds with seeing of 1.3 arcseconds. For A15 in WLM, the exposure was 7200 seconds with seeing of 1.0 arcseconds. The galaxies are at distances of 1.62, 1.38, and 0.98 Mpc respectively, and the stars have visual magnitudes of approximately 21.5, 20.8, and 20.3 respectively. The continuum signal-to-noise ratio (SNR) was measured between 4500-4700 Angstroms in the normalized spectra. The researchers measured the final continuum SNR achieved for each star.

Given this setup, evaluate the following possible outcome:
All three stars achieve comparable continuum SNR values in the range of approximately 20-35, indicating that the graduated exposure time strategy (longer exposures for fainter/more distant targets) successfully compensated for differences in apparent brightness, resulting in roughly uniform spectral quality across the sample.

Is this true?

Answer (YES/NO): NO